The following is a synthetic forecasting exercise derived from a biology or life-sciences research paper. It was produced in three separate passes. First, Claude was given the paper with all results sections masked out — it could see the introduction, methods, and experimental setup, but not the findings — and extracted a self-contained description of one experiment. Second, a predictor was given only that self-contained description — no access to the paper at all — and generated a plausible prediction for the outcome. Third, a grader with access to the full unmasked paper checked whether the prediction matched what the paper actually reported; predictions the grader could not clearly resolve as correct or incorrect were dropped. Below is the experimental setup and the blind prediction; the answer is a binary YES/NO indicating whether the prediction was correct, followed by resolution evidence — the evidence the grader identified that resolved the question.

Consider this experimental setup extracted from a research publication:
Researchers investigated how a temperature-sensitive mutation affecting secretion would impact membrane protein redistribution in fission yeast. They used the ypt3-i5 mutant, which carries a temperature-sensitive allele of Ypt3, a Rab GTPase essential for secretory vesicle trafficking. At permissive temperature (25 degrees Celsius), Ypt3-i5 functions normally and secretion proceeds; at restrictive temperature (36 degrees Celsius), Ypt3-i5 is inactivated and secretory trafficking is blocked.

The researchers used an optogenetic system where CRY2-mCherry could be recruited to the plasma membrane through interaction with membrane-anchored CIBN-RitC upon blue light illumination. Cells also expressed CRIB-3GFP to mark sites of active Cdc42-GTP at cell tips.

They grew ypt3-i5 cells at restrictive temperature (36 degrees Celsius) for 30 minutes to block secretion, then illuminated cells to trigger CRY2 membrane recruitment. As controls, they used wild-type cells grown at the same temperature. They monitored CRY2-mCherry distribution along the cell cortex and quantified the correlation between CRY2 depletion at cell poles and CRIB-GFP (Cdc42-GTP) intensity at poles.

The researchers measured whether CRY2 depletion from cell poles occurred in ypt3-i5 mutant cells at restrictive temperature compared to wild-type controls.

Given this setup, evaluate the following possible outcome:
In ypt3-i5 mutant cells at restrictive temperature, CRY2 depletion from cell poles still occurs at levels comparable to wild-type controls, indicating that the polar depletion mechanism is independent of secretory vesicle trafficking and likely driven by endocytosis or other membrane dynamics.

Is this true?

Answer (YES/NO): NO